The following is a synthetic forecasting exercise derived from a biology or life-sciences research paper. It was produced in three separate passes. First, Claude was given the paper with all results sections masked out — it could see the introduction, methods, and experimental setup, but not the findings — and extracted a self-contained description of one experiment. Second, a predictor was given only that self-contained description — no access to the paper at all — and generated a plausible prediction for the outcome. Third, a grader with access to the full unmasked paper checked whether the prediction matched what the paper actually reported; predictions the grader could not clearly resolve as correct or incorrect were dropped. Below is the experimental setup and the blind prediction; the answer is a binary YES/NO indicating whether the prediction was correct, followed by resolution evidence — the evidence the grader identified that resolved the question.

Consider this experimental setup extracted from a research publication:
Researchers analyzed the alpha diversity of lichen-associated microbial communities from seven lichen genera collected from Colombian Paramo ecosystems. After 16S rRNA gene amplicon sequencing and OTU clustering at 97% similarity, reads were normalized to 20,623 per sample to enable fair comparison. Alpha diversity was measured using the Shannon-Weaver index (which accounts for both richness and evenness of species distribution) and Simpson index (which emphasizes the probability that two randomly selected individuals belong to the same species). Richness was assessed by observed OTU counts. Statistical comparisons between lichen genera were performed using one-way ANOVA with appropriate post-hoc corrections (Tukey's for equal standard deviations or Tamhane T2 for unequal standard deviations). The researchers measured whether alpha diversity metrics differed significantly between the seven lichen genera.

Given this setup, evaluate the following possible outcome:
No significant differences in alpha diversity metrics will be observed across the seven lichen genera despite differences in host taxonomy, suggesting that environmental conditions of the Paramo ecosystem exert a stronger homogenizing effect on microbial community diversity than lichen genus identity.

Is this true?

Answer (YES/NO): NO